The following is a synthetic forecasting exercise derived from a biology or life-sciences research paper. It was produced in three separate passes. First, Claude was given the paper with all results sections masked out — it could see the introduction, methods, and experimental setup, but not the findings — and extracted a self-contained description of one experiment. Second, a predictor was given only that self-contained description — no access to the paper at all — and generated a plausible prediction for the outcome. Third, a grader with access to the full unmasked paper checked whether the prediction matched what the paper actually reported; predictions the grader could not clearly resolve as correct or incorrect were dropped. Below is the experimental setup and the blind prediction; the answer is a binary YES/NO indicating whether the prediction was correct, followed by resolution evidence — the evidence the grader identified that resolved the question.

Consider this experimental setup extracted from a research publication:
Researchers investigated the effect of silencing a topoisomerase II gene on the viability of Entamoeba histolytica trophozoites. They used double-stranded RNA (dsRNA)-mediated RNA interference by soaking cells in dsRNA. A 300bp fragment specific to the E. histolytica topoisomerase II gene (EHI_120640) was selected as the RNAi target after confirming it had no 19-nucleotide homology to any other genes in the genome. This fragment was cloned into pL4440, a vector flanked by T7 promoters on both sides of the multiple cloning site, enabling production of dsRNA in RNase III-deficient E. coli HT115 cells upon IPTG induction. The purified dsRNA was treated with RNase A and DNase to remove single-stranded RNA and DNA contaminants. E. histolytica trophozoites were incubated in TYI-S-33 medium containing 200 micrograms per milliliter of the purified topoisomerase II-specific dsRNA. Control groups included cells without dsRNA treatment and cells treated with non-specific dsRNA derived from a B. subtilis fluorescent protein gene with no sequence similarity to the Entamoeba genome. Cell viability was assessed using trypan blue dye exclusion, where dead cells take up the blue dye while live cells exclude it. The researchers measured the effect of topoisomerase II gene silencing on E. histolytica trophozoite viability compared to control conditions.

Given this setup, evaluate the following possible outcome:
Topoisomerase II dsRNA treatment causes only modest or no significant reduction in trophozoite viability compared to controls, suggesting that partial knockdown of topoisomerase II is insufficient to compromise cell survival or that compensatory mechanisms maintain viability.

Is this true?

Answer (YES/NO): NO